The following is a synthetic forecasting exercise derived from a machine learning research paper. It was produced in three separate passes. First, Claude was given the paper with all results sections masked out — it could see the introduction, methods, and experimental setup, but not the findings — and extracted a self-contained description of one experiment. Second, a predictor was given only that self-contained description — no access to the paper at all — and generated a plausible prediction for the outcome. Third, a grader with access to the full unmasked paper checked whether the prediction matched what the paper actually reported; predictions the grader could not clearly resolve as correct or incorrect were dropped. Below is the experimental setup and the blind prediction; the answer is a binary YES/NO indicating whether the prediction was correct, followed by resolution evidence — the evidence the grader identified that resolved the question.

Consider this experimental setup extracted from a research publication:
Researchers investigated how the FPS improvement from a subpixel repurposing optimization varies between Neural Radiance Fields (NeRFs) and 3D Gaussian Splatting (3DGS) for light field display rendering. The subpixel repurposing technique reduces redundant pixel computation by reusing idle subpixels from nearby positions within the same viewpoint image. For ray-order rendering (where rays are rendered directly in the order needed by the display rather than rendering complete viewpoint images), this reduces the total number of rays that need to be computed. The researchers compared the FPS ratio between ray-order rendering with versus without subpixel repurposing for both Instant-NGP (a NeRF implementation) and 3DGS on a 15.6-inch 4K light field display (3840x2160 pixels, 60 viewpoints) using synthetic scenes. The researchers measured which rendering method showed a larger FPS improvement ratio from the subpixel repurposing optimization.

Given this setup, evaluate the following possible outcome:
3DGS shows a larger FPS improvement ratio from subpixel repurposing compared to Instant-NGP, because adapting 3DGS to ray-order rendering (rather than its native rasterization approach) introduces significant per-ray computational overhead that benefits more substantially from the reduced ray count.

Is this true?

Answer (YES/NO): NO